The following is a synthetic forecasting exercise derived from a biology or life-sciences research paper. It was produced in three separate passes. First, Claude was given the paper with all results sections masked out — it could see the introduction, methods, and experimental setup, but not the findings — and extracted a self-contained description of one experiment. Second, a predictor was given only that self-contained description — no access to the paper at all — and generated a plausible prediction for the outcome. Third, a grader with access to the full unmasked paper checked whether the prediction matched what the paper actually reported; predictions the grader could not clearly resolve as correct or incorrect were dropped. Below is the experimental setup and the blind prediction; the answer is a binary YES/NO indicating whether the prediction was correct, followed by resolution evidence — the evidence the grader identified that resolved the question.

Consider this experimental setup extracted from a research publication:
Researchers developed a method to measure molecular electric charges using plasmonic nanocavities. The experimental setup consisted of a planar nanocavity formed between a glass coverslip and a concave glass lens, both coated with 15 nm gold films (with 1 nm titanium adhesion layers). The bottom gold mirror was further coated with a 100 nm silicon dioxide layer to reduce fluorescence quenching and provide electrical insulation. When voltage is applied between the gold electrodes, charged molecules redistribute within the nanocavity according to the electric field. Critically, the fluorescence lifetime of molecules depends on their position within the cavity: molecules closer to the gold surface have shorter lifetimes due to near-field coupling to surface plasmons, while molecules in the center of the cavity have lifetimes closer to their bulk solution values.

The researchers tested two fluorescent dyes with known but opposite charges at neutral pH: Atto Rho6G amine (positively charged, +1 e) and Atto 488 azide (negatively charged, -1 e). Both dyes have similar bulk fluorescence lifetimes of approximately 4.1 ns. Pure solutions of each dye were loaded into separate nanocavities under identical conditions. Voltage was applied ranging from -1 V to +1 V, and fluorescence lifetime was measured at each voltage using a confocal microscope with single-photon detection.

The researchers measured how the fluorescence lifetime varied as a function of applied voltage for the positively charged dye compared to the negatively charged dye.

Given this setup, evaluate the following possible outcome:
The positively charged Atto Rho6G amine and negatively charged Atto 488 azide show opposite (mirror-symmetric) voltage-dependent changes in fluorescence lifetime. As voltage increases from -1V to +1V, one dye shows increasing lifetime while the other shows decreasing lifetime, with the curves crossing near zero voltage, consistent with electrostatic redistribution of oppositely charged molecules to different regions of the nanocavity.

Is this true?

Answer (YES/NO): YES